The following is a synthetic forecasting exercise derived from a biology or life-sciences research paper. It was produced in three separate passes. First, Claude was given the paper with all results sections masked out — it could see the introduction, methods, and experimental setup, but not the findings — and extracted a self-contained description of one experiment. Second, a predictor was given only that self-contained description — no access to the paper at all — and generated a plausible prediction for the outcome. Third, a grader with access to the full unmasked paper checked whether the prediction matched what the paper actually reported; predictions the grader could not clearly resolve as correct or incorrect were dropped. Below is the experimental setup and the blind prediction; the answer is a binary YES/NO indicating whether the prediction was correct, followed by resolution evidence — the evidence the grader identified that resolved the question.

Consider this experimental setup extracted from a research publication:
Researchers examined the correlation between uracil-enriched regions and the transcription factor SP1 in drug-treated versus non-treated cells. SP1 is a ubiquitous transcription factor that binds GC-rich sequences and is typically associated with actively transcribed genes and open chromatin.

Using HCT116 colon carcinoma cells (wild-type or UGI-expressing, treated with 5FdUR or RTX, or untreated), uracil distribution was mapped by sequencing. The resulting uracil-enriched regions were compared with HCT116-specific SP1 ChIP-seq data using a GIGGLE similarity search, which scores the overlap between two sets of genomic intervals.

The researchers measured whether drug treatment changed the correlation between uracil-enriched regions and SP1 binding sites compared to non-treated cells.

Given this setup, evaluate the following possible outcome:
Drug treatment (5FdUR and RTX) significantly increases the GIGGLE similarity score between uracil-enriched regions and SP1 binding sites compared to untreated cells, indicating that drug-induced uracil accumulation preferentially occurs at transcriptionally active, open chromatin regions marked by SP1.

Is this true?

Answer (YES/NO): YES